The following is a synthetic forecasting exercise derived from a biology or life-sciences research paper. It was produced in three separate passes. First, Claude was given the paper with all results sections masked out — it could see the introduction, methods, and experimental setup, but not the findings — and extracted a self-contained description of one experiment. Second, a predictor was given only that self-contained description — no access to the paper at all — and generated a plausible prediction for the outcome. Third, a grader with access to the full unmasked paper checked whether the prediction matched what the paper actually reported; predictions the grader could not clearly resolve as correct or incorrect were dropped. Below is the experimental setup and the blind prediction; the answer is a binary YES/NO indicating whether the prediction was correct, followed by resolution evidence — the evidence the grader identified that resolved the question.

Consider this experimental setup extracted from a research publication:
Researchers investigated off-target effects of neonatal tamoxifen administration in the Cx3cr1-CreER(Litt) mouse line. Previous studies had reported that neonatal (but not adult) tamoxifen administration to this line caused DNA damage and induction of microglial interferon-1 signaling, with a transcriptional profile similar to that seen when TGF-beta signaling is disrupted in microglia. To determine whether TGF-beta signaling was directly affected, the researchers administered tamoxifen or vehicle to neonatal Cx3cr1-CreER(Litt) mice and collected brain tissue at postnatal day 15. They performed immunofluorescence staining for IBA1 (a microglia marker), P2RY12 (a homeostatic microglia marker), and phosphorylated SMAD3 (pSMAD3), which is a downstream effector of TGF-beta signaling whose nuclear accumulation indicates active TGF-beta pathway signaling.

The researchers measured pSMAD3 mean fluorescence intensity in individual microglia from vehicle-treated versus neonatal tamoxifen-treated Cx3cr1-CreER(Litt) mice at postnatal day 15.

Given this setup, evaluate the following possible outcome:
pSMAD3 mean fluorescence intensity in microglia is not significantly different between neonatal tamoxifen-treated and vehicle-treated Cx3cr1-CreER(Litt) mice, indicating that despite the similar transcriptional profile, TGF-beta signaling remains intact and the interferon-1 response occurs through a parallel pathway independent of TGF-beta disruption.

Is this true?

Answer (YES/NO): YES